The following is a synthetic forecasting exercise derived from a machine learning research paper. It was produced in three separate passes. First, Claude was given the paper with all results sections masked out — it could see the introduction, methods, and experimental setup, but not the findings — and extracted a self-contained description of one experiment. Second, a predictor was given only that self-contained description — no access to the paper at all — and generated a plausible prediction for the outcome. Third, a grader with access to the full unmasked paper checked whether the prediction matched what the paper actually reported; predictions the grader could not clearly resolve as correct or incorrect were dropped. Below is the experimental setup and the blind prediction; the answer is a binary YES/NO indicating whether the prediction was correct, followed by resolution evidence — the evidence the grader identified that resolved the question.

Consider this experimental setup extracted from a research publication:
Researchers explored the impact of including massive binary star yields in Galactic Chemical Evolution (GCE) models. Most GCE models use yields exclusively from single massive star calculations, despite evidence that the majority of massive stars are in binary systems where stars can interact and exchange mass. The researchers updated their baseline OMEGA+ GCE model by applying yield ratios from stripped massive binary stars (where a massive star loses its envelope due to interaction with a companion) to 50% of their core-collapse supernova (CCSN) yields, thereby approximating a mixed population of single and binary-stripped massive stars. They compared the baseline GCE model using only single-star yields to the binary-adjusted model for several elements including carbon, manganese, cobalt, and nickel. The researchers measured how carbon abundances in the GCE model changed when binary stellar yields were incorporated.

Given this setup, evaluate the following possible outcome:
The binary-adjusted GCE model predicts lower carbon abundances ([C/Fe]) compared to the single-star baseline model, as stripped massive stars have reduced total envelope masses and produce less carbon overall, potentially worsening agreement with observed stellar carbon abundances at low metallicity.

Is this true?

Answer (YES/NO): NO